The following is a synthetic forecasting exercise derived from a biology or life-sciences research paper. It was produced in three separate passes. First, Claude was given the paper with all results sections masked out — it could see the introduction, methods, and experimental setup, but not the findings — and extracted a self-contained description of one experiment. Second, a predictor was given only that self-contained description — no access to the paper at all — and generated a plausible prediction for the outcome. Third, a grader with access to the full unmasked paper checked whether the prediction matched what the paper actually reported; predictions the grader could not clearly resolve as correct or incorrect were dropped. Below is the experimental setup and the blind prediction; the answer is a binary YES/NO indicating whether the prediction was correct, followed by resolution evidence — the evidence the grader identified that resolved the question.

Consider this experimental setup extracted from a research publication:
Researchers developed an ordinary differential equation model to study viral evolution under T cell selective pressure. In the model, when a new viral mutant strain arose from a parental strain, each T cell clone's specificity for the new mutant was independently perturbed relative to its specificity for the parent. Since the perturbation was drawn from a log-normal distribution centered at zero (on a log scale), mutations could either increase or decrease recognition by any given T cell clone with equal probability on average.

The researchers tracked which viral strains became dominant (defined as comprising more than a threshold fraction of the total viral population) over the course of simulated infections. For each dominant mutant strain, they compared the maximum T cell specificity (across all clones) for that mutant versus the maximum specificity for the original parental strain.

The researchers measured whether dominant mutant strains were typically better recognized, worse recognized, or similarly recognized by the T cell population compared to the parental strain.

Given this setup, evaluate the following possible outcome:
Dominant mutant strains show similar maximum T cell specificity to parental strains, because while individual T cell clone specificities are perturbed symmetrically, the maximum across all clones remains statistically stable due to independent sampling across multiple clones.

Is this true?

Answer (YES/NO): NO